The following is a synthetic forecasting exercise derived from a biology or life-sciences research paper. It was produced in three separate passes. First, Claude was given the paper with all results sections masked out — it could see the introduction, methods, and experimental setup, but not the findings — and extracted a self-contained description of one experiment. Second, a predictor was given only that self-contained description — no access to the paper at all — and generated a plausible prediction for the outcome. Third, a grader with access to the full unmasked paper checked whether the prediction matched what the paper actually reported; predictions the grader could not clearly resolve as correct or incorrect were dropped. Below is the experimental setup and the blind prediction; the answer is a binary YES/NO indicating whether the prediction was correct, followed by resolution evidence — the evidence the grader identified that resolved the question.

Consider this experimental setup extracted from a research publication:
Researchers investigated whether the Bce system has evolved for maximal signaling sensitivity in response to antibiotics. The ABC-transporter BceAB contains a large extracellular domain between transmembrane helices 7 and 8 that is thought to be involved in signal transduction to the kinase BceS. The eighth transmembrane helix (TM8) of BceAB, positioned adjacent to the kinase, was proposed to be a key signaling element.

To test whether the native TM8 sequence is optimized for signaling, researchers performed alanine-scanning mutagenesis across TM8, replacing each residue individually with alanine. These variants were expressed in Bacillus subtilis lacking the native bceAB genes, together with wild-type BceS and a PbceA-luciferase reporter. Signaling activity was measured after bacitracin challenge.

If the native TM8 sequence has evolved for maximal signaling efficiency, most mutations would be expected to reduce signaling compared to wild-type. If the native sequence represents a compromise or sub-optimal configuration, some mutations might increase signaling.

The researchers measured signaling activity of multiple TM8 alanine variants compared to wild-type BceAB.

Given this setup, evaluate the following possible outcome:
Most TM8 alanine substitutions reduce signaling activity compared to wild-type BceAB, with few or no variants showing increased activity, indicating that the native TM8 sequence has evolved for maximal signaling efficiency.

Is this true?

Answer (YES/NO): NO